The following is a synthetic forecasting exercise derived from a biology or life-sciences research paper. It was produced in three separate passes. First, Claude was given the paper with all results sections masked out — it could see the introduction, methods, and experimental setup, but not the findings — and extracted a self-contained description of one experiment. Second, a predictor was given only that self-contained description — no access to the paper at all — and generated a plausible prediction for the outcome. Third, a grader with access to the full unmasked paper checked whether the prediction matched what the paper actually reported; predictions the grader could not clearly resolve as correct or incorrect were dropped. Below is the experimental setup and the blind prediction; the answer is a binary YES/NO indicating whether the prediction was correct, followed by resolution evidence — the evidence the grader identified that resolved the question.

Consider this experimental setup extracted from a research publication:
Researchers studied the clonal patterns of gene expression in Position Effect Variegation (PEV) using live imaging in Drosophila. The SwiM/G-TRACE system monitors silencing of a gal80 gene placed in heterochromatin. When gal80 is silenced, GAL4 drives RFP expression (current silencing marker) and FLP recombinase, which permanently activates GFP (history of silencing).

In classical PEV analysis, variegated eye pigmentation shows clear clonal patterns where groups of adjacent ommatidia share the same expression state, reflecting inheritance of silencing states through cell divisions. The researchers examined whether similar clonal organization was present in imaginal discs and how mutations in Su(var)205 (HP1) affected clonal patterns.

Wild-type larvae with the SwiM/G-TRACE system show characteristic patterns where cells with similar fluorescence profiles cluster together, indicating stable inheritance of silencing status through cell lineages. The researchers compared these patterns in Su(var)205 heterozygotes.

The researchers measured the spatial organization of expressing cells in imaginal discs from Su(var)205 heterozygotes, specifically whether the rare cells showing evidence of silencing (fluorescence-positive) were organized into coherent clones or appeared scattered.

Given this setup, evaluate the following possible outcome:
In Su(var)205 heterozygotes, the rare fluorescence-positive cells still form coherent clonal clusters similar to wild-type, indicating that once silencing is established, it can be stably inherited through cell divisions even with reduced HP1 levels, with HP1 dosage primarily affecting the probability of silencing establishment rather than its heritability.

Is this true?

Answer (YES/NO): NO